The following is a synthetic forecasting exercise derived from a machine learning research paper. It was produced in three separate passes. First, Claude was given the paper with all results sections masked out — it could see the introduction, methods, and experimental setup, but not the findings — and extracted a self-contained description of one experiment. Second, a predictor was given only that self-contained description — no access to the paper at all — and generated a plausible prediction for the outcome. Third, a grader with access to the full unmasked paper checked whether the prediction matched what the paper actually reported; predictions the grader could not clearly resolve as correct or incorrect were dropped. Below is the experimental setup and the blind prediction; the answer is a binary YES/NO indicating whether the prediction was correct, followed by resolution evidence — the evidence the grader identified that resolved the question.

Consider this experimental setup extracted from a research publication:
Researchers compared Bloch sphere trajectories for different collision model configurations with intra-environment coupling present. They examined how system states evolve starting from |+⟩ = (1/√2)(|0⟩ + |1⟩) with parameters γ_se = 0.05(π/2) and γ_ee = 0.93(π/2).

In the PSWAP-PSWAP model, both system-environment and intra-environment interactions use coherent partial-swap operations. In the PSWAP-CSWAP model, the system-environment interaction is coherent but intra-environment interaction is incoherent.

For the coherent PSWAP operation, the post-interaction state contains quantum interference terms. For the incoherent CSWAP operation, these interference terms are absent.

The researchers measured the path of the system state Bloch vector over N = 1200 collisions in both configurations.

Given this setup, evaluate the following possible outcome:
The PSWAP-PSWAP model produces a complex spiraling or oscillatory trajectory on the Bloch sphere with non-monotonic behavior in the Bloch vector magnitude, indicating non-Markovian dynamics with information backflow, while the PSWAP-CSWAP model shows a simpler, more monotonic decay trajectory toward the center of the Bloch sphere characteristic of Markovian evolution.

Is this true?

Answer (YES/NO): NO